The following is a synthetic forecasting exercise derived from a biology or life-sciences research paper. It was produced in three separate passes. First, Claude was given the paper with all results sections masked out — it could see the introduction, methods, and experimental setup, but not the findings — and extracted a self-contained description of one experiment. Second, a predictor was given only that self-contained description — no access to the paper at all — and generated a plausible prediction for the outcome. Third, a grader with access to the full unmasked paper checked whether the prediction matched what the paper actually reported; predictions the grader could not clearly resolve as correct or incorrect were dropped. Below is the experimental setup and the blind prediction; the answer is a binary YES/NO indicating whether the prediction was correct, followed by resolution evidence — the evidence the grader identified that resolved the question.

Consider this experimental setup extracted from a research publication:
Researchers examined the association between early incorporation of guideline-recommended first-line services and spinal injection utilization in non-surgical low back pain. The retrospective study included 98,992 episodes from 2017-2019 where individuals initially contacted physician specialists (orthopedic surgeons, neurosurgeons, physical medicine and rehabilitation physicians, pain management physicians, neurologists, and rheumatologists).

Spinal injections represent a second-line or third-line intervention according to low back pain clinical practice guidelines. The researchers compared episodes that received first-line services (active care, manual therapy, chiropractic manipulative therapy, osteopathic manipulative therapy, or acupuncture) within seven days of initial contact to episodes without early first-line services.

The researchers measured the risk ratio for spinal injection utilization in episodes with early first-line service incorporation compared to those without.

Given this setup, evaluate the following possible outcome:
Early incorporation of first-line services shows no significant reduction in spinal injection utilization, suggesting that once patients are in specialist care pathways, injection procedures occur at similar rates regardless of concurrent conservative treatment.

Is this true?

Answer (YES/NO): NO